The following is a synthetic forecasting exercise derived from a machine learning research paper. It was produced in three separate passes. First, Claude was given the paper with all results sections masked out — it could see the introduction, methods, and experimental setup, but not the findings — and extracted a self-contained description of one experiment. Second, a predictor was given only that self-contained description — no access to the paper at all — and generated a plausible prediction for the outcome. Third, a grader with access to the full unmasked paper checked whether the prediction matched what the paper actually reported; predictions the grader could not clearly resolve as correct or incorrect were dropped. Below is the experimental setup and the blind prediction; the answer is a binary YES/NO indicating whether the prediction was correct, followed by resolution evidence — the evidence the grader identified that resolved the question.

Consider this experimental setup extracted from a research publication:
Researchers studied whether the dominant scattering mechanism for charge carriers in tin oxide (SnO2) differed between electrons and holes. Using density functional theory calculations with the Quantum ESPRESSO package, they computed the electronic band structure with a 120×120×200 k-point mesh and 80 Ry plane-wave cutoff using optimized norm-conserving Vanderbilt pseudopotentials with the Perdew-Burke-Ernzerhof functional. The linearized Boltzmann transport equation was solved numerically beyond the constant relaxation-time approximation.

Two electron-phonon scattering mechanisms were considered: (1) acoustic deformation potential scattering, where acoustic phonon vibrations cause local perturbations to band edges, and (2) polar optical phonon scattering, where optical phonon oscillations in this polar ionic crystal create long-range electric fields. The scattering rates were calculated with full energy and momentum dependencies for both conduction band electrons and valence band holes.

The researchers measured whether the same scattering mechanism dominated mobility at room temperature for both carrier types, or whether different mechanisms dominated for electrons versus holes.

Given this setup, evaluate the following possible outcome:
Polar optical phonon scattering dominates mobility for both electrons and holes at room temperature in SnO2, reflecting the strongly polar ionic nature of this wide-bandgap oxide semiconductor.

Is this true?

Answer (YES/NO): YES